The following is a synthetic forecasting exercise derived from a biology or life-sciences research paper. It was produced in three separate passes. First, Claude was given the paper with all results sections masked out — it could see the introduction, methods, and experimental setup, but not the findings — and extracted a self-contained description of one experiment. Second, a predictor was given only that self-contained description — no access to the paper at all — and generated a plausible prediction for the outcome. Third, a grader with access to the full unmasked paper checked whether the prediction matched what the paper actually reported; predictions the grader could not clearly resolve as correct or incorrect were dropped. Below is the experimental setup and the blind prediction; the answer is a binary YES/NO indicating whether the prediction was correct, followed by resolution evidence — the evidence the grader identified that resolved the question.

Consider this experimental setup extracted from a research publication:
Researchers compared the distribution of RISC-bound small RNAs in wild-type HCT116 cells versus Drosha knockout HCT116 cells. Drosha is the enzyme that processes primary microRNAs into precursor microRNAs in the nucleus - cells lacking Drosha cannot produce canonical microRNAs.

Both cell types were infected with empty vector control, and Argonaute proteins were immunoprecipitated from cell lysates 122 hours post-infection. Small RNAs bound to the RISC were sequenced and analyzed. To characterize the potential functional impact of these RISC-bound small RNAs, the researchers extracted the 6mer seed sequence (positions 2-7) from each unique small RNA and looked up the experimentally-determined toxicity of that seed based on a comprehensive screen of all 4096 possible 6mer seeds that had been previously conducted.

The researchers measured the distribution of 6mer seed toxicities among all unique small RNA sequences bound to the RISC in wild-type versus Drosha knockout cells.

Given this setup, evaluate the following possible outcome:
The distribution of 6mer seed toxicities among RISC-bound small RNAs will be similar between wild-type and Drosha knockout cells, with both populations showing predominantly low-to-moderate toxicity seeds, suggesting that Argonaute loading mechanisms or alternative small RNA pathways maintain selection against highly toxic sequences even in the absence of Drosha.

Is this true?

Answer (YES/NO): NO